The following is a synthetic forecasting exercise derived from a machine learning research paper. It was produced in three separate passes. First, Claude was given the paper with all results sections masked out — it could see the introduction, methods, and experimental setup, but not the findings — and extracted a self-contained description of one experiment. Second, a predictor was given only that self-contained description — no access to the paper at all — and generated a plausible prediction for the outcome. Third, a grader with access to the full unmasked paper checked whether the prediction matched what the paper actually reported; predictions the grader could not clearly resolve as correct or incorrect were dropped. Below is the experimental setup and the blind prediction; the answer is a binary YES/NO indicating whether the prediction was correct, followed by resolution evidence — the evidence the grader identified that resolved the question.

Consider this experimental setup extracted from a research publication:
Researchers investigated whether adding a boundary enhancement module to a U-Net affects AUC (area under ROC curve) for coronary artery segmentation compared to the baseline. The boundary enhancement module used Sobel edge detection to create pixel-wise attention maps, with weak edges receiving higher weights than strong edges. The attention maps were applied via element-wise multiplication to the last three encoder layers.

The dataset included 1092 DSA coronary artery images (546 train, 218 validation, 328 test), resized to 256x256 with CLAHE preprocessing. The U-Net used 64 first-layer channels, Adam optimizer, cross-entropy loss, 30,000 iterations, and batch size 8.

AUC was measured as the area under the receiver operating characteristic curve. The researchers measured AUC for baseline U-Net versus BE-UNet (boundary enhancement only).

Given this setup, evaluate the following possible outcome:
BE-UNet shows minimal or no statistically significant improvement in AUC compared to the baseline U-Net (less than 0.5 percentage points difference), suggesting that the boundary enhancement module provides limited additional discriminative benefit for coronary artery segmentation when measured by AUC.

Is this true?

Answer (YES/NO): YES